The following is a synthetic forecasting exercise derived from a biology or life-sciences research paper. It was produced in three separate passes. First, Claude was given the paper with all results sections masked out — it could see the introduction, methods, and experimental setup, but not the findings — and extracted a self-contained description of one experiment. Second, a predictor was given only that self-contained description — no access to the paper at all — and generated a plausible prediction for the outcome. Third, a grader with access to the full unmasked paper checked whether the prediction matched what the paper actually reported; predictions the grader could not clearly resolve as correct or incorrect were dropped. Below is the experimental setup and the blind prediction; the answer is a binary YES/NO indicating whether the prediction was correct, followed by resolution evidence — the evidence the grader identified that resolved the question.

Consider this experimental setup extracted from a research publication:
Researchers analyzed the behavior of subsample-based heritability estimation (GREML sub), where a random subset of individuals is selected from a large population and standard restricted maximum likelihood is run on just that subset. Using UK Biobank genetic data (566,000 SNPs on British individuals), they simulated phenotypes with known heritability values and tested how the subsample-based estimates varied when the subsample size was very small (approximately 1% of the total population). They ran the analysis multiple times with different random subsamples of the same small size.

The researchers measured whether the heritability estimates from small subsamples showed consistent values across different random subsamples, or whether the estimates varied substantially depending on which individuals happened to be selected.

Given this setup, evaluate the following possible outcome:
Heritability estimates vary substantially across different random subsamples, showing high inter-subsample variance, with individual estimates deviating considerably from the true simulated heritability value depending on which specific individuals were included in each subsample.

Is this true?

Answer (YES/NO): YES